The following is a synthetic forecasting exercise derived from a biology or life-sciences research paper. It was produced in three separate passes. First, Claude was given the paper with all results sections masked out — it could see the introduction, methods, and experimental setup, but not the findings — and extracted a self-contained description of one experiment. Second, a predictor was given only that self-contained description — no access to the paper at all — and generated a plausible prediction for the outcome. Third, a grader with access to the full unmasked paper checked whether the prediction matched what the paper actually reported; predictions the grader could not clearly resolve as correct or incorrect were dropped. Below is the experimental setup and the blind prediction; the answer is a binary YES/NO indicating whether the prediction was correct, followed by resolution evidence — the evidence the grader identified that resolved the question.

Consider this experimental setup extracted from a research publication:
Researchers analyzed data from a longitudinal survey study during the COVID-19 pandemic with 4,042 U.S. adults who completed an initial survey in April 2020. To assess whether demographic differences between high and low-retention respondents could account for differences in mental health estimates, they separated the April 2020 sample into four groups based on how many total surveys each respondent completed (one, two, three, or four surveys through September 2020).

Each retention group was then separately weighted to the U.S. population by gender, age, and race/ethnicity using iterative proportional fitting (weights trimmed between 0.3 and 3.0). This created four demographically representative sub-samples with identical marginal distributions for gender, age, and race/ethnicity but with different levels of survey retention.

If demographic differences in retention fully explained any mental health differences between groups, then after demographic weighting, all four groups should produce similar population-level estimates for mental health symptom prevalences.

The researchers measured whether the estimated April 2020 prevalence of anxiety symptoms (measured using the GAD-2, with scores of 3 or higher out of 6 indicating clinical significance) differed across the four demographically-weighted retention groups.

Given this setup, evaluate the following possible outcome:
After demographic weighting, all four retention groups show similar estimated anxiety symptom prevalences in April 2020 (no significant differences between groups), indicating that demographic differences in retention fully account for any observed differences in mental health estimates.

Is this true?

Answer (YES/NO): NO